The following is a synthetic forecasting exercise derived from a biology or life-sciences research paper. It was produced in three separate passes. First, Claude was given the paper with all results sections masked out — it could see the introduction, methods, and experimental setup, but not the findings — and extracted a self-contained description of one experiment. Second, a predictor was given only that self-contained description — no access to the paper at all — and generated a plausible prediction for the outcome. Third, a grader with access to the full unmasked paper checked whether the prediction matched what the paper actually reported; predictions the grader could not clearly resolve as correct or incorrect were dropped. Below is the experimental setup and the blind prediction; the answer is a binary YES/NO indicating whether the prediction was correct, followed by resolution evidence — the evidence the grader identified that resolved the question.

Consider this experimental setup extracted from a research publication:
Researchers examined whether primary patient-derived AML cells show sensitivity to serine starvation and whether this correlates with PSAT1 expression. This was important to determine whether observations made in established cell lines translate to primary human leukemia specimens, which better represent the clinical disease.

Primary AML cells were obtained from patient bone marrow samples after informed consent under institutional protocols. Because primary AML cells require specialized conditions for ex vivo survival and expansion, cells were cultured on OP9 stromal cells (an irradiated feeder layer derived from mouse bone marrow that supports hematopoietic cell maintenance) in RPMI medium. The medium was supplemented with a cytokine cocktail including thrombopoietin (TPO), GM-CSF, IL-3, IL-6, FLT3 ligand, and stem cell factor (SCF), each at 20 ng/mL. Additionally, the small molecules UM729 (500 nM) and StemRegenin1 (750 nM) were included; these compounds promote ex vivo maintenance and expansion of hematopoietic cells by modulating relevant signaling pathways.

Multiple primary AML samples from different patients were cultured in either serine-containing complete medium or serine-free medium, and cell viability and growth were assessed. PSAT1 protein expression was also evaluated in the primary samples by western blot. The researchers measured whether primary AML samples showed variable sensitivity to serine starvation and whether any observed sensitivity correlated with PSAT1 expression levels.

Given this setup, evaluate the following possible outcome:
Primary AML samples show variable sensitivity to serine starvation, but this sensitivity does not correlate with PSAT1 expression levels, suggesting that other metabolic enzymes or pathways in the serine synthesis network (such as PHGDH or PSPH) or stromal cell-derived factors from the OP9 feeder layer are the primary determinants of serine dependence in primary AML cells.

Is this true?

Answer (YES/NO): NO